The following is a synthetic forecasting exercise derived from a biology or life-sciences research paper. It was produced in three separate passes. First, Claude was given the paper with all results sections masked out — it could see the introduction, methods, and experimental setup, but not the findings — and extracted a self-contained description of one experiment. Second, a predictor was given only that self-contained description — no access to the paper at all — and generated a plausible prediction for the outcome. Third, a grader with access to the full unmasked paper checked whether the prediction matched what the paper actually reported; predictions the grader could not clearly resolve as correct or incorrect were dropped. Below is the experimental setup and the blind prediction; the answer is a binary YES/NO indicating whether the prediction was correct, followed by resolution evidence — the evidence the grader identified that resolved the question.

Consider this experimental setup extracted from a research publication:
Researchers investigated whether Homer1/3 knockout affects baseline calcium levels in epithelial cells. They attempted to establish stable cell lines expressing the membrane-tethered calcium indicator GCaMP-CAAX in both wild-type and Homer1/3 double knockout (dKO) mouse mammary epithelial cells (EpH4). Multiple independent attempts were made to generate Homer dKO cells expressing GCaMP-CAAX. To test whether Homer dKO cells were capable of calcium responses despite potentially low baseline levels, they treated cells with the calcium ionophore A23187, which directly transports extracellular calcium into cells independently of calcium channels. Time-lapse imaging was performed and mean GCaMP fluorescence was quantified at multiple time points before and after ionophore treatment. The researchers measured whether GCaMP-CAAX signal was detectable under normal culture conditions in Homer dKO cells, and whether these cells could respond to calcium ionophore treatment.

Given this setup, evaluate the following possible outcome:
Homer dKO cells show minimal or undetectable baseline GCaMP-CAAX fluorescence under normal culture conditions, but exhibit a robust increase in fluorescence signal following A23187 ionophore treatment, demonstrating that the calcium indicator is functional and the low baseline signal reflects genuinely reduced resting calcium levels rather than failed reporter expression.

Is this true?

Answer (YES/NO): YES